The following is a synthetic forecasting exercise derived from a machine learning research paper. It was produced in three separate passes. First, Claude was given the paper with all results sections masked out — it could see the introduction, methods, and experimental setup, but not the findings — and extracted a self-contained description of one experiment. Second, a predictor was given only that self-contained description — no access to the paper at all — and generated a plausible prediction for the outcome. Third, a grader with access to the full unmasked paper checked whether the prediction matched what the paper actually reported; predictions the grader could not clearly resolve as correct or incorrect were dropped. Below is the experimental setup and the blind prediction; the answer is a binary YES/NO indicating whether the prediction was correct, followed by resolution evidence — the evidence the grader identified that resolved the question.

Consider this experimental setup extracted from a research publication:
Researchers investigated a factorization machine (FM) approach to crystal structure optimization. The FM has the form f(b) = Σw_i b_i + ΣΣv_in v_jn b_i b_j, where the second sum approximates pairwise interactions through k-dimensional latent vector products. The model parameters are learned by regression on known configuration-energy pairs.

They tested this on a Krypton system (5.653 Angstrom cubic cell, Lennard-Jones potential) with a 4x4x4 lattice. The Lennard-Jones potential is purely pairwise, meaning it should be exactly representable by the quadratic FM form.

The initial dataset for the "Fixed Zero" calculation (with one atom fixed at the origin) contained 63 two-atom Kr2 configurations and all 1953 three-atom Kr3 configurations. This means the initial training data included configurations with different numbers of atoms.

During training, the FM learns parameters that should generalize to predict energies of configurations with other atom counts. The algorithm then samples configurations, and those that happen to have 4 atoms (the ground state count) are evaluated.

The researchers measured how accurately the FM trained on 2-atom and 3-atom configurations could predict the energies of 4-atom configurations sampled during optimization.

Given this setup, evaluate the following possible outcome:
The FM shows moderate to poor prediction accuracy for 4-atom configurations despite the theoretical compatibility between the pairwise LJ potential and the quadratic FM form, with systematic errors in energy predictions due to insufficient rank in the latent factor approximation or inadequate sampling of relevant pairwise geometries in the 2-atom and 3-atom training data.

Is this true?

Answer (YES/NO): NO